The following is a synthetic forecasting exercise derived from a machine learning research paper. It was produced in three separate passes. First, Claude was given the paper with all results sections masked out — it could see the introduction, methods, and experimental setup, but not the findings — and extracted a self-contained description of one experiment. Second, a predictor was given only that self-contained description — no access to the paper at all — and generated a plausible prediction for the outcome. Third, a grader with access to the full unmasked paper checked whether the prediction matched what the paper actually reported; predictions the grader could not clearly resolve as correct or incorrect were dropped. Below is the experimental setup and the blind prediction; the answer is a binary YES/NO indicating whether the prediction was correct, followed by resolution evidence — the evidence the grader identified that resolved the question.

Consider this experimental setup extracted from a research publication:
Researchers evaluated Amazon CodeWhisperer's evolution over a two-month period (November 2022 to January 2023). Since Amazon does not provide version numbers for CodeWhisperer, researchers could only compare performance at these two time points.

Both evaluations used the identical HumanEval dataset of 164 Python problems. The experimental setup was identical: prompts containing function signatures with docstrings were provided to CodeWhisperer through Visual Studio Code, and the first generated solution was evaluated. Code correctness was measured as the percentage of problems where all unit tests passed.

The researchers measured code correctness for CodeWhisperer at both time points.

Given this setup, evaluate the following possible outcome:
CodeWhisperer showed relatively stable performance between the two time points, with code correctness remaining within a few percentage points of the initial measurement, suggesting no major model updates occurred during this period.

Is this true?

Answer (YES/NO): NO